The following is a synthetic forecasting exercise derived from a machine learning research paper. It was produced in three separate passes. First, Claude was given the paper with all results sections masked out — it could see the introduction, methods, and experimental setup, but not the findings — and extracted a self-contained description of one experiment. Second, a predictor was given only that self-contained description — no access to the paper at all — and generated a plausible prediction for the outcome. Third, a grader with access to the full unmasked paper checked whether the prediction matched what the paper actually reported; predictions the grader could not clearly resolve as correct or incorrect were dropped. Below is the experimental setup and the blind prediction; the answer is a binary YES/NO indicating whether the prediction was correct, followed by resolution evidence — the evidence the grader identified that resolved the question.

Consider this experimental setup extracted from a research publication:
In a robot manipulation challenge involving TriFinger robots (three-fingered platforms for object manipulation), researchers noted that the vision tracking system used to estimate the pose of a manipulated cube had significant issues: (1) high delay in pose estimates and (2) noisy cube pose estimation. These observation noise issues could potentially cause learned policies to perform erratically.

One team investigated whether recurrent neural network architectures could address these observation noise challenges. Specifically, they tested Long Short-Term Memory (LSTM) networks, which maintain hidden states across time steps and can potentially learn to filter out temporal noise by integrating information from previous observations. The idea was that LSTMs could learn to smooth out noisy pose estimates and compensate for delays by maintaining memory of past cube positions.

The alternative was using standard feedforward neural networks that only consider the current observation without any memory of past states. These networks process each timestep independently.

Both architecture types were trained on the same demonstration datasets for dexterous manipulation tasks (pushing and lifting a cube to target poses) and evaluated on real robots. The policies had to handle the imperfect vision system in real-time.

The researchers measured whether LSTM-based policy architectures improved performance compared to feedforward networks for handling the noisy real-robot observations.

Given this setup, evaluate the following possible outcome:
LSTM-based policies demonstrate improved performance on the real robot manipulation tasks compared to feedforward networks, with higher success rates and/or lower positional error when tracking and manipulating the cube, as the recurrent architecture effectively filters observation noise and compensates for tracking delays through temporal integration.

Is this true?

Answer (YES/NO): NO